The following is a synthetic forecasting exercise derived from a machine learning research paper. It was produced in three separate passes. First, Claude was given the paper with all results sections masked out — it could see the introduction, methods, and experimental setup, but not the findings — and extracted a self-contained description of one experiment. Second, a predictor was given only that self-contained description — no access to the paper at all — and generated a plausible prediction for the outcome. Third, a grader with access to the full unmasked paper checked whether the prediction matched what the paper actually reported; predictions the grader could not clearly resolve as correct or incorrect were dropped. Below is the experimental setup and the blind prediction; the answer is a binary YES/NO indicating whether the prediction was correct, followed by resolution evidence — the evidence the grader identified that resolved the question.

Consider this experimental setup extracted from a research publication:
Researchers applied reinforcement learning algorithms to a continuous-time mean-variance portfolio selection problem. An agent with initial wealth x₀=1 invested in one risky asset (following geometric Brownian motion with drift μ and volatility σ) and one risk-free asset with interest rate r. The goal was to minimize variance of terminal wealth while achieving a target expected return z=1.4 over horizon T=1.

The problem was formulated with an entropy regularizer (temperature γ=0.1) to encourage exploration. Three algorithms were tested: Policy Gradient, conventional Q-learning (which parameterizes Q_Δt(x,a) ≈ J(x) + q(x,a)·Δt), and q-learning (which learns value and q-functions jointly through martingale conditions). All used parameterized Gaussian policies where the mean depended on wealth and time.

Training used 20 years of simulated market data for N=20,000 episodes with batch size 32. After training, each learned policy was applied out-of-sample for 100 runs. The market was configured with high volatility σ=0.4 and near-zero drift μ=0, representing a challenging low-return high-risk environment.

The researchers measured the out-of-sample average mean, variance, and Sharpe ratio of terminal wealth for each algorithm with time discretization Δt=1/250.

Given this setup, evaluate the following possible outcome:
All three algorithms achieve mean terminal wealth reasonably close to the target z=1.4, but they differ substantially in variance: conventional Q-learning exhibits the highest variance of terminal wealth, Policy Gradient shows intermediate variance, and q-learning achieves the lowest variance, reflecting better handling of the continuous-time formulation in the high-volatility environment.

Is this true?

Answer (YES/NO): NO